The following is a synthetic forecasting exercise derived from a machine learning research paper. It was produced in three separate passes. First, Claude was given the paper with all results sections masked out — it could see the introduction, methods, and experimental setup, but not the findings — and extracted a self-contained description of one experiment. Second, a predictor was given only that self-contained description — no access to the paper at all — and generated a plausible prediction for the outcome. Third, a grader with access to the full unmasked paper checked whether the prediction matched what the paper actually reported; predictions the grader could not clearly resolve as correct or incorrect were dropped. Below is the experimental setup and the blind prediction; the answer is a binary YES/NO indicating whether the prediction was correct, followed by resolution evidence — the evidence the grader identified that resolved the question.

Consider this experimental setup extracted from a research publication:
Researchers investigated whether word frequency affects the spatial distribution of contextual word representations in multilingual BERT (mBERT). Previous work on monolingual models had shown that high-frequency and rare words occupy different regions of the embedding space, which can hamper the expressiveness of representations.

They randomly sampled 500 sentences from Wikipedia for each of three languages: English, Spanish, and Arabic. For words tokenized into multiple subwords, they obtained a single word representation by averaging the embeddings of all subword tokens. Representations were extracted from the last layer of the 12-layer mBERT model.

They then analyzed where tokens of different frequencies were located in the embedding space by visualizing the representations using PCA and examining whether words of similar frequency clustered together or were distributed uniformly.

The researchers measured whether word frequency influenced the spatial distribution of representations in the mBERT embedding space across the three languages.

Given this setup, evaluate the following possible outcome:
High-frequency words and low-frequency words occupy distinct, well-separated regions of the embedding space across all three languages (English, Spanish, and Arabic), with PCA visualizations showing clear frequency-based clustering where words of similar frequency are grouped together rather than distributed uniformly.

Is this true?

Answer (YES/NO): YES